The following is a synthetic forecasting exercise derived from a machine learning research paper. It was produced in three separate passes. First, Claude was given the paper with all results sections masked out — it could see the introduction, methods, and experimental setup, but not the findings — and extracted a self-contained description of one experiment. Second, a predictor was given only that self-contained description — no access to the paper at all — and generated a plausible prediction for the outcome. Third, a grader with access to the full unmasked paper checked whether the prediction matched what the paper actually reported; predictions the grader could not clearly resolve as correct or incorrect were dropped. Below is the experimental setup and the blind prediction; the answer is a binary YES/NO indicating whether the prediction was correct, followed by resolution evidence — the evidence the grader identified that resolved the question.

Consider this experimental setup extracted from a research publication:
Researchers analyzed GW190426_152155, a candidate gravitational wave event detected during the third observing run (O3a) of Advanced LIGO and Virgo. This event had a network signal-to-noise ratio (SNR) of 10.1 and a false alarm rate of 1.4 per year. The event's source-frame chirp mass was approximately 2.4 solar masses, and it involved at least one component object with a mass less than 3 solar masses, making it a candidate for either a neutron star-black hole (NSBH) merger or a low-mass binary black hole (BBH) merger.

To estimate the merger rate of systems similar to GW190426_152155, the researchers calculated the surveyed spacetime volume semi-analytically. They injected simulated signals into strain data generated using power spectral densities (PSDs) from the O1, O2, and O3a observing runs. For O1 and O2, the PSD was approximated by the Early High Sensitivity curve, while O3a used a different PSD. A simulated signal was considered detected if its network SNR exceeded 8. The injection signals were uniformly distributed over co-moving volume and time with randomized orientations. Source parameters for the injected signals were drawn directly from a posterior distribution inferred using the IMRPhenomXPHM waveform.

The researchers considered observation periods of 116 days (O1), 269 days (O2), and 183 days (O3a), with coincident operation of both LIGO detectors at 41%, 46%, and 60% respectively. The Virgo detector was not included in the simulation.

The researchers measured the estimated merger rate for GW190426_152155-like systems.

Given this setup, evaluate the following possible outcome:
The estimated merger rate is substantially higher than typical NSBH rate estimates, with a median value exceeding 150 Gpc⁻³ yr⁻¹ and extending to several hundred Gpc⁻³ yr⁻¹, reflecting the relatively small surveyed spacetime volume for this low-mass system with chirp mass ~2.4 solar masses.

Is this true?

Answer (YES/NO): NO